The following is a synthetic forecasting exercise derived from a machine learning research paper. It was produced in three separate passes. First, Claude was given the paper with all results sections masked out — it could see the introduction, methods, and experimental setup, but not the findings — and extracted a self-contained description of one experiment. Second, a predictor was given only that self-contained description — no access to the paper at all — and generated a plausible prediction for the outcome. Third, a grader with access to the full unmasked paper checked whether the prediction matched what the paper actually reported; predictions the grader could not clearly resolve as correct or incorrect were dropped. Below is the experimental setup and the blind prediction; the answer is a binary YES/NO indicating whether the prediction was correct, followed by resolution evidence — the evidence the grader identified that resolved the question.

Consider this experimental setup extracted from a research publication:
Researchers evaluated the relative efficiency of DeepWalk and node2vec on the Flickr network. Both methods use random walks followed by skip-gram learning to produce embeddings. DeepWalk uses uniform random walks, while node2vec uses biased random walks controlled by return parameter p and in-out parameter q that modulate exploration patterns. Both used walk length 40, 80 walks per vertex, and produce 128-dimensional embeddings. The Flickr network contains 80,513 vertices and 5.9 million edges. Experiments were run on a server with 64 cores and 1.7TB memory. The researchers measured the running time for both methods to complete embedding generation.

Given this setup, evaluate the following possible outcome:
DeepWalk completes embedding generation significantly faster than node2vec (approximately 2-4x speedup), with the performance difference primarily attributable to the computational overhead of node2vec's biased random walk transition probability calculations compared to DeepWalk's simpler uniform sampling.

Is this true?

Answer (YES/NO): NO